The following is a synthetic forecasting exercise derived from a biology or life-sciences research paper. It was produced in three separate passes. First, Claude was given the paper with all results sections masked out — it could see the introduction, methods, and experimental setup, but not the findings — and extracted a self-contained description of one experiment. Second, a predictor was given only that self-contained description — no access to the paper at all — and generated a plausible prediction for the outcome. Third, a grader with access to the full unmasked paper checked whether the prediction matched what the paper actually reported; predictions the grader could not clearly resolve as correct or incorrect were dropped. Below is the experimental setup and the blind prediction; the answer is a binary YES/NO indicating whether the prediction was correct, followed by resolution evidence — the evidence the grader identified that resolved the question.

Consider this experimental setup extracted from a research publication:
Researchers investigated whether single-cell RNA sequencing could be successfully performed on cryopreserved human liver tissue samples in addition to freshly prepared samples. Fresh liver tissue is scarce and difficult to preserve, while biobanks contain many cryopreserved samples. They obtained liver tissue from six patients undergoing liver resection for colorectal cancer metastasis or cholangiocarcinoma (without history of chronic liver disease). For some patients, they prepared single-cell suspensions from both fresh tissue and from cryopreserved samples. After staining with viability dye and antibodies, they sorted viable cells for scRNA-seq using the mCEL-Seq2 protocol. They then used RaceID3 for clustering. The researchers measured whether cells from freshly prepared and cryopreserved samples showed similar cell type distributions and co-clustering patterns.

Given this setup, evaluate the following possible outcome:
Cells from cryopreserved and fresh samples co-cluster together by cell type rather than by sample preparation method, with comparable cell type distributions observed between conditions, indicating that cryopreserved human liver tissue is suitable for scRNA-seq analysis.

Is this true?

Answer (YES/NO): YES